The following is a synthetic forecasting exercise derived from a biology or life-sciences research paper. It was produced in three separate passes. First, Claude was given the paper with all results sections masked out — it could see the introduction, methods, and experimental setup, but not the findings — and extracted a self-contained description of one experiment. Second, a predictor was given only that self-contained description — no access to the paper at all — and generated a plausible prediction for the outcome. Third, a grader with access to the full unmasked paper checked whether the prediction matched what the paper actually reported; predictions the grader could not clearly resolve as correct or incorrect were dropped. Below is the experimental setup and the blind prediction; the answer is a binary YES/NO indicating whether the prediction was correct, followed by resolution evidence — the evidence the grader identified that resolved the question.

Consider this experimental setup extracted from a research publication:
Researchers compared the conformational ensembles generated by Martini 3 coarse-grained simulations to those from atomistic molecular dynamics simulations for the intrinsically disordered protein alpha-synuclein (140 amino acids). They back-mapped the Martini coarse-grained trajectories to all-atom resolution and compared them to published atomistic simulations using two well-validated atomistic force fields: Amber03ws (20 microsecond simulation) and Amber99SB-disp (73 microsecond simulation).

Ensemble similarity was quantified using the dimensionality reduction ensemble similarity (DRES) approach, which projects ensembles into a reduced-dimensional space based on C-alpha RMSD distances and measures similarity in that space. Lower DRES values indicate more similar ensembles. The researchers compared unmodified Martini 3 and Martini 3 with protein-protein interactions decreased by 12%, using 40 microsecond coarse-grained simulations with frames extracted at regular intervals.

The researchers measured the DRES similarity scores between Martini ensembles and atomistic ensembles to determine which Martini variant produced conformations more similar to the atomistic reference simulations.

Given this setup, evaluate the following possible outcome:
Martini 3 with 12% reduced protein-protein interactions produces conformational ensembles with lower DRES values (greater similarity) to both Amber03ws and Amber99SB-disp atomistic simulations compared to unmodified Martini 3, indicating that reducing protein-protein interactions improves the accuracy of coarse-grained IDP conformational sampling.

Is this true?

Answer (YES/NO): YES